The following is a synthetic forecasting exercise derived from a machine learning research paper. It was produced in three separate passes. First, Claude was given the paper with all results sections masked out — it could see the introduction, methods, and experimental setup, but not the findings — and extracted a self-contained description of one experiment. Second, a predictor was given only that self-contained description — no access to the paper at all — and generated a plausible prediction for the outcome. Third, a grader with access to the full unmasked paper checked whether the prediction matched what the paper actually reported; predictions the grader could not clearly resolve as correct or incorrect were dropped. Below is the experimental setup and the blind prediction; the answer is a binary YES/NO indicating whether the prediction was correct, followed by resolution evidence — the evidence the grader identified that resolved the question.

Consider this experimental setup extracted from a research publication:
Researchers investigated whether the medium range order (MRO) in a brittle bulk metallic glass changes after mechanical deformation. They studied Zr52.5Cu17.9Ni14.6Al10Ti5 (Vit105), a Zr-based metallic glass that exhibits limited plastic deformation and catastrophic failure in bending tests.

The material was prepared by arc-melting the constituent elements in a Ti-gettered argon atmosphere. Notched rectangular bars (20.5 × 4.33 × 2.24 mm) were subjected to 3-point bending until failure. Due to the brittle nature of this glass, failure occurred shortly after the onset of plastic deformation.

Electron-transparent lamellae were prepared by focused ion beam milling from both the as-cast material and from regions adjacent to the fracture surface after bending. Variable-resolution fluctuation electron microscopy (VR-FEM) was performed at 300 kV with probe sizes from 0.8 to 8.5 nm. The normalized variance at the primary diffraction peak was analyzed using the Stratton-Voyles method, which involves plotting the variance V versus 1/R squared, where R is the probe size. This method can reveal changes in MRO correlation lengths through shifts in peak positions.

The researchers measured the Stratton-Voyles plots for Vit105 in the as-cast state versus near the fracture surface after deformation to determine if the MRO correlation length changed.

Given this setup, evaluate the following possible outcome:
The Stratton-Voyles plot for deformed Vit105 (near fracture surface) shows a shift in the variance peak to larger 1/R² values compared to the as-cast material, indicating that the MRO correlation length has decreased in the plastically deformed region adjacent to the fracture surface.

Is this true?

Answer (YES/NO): NO